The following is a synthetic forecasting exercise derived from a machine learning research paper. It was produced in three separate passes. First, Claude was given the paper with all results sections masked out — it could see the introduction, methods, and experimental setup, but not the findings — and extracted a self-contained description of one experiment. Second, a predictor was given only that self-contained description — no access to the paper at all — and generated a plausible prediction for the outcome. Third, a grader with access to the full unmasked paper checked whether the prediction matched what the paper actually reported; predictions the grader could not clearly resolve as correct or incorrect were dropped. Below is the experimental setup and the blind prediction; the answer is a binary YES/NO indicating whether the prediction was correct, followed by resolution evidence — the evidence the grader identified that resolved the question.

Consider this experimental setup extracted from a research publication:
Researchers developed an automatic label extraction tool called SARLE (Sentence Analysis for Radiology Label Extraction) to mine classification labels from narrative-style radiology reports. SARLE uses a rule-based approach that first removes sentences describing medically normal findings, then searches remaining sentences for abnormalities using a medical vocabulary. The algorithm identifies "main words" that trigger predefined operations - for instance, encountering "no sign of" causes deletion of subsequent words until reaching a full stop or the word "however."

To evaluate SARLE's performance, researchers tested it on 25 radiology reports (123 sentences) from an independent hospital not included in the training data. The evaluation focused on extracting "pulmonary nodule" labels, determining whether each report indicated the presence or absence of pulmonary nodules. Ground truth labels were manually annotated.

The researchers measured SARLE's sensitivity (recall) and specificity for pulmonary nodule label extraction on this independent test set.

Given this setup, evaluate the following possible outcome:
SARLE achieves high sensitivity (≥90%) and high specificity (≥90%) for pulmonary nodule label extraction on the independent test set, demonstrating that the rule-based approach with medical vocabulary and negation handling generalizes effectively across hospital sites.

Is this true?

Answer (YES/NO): NO